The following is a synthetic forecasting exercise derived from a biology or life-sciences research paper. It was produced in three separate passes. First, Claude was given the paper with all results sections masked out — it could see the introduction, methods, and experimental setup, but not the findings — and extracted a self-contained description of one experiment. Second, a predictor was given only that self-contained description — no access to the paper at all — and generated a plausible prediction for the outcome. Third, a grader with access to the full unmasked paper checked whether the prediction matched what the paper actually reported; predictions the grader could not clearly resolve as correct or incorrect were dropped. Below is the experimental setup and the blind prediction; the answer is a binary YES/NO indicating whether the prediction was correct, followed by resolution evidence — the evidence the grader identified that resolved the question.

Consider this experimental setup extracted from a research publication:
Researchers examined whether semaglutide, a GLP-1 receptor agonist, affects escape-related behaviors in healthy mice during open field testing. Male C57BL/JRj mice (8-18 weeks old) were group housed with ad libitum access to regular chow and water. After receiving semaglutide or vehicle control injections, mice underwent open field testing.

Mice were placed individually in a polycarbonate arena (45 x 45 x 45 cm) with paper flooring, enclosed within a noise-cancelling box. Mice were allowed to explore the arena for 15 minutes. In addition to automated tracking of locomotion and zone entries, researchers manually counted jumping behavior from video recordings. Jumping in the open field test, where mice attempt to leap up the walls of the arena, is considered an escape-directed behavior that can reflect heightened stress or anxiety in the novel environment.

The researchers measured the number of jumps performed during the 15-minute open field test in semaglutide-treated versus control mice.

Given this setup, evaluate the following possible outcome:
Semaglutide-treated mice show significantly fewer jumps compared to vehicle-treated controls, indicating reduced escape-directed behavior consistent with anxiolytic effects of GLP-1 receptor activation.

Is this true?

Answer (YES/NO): NO